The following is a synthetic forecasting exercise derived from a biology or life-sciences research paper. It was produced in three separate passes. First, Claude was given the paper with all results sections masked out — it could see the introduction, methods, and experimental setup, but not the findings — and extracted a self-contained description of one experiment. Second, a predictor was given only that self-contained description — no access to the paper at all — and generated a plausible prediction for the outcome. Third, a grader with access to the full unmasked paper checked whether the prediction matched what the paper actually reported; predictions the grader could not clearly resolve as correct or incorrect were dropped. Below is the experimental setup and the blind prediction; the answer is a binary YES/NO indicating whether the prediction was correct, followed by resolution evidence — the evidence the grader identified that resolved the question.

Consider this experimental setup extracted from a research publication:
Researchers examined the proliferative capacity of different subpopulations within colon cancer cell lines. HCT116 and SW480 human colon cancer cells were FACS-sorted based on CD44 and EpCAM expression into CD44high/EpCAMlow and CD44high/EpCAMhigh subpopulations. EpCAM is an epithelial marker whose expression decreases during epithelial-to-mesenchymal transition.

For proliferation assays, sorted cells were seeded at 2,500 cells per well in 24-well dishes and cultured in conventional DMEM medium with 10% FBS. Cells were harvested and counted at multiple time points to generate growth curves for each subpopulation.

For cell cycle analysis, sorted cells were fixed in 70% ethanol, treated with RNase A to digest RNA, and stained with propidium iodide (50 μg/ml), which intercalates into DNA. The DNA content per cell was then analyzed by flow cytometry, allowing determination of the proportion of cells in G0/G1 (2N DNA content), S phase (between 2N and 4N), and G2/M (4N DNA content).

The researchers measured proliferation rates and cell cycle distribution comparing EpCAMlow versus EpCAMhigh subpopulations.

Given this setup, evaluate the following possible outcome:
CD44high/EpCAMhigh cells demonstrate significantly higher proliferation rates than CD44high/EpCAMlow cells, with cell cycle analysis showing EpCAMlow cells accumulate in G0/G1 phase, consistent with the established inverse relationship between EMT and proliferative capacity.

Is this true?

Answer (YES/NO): YES